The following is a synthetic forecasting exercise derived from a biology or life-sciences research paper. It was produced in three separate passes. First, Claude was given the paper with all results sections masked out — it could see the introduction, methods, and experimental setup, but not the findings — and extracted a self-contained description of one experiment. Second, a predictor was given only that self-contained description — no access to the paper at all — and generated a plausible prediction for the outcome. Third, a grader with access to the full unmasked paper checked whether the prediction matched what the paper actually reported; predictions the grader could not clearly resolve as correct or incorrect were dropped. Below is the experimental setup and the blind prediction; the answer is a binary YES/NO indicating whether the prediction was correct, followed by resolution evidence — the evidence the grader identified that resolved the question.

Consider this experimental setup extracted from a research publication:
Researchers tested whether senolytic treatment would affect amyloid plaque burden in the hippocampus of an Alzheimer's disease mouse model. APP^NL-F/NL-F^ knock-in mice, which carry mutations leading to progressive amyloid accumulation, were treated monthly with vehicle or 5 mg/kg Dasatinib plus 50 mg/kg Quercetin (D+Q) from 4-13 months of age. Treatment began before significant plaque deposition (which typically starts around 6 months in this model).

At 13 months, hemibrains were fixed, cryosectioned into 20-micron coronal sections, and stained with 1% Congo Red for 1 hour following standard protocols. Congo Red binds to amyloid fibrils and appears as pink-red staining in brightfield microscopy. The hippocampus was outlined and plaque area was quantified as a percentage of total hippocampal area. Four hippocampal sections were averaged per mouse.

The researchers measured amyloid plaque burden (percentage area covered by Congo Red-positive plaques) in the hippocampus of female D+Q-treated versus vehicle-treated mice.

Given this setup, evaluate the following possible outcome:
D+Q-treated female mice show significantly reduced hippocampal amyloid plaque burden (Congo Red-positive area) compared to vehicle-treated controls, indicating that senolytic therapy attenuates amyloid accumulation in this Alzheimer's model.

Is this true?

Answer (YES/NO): YES